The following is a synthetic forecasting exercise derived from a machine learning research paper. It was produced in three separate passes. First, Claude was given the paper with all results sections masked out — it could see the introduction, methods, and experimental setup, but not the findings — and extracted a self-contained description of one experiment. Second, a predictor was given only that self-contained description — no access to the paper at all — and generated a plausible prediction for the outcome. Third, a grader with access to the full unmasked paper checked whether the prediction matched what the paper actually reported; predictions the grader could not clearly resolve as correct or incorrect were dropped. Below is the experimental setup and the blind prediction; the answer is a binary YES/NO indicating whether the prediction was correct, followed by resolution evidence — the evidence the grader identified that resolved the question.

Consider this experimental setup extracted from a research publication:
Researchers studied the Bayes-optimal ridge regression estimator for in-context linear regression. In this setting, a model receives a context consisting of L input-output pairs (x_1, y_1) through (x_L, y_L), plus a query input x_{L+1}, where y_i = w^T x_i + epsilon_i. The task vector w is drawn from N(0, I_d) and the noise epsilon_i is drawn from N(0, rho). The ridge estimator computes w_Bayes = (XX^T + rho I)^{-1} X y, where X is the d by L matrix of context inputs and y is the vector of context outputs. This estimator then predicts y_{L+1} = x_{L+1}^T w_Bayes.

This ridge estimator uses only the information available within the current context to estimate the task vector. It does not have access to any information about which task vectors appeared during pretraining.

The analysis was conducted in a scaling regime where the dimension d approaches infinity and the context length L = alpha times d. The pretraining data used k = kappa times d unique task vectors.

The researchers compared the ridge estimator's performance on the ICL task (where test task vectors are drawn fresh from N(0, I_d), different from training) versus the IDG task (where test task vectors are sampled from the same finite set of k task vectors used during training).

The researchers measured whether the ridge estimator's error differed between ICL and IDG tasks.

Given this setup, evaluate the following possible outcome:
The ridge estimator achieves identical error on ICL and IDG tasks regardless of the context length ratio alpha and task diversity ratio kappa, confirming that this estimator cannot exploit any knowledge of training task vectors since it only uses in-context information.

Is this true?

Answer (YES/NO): YES